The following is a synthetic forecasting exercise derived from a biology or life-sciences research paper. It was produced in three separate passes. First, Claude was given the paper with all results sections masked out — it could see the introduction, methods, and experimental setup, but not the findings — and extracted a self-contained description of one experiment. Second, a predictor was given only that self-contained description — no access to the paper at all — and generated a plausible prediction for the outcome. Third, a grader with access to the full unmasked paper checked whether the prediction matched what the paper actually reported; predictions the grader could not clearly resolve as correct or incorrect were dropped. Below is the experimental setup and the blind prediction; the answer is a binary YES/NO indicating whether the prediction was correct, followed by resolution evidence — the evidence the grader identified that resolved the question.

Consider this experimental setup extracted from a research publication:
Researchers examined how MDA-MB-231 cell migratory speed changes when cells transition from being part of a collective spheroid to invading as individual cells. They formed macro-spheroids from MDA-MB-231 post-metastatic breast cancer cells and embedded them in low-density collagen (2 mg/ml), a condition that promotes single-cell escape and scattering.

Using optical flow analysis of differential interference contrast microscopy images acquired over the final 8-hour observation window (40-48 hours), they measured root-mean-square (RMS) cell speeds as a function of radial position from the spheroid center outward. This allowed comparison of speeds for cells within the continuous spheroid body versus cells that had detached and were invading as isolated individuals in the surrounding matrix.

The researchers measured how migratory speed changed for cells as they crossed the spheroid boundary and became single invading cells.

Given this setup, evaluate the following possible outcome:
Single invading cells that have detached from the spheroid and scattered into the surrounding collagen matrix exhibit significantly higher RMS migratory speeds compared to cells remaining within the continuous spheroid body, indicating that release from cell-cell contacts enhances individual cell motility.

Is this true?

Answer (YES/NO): YES